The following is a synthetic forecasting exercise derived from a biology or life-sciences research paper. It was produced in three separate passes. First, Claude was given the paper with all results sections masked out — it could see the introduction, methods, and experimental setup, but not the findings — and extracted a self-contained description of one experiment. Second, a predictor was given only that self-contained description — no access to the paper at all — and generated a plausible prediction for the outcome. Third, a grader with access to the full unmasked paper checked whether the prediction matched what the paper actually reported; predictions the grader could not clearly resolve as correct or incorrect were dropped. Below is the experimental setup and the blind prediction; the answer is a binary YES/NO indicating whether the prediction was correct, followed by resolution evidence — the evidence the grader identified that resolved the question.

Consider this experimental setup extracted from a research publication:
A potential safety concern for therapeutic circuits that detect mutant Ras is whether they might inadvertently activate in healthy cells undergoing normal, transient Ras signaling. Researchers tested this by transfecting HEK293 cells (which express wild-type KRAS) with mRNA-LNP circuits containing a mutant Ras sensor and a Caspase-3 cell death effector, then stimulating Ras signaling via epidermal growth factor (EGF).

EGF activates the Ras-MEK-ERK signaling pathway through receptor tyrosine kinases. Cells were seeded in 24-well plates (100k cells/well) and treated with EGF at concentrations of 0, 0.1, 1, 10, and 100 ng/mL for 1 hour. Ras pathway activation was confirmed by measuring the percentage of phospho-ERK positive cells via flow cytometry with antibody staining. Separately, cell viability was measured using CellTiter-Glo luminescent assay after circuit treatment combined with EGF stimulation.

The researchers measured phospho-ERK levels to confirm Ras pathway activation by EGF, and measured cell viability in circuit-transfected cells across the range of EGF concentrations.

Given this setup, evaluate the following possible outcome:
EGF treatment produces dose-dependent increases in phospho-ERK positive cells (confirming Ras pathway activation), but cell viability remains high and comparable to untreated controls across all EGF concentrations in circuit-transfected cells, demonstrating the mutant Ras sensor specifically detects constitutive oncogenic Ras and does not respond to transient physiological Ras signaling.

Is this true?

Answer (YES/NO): YES